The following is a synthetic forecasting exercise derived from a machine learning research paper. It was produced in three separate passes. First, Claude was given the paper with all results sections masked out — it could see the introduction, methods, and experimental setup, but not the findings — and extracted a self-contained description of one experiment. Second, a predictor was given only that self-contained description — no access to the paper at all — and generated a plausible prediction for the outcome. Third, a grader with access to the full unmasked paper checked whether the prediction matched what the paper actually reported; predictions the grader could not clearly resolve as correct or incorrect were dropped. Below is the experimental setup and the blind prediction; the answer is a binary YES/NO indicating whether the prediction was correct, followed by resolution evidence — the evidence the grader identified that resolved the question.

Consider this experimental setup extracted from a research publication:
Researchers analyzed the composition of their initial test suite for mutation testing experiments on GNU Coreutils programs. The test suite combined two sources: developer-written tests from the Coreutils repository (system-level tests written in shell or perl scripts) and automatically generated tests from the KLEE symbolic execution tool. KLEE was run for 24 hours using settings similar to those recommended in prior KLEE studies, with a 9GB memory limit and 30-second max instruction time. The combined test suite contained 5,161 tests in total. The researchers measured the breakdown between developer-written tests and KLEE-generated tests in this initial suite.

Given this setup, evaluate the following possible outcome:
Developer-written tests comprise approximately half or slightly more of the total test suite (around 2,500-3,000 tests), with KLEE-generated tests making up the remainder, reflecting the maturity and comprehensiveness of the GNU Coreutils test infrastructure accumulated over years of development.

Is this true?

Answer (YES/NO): YES